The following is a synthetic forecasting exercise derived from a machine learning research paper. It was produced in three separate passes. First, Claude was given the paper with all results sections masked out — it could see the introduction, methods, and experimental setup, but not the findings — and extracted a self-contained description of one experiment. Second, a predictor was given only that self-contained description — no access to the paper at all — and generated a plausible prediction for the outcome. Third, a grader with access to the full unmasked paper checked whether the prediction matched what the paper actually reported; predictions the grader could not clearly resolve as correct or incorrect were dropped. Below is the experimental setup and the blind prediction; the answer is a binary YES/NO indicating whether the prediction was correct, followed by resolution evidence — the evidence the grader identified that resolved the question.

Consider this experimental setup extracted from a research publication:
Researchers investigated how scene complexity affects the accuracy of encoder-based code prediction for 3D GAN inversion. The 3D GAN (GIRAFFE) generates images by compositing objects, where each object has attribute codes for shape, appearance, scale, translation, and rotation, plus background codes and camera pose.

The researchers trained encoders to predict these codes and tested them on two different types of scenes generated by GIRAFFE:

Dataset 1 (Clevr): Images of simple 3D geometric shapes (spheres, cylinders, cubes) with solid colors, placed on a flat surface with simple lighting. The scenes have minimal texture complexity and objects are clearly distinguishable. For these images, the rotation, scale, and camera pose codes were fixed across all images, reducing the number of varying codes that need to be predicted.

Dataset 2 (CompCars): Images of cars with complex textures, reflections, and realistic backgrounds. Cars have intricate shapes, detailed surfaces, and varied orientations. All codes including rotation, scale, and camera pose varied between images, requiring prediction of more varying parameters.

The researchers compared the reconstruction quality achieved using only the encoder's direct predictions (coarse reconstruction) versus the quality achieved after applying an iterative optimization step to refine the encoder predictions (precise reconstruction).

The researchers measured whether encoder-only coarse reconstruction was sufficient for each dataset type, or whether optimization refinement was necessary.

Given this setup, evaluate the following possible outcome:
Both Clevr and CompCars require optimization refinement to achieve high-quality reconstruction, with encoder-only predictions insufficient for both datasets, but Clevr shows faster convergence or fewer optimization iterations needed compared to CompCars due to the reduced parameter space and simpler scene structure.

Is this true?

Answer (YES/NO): NO